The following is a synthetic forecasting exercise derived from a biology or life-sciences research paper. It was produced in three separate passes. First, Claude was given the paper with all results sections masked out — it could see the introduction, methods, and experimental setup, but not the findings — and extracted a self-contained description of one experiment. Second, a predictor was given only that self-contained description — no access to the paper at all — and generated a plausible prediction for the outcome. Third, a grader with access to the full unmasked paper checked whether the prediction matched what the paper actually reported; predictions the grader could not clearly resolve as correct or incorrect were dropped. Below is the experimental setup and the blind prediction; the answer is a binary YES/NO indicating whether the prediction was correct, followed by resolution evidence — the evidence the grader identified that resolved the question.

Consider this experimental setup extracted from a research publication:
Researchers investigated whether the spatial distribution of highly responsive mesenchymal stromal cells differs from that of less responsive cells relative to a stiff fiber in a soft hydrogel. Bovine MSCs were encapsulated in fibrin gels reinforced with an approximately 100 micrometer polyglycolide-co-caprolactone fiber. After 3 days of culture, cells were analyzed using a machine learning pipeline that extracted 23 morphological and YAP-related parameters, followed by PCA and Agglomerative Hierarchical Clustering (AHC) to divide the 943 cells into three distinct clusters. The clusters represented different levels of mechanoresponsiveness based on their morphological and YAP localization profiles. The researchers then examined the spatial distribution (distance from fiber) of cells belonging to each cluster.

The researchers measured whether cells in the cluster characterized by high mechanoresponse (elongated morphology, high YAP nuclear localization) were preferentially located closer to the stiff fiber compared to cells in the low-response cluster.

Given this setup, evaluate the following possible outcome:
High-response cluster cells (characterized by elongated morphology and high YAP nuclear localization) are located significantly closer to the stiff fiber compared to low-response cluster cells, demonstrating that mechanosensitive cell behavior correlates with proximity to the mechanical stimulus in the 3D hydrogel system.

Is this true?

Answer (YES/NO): YES